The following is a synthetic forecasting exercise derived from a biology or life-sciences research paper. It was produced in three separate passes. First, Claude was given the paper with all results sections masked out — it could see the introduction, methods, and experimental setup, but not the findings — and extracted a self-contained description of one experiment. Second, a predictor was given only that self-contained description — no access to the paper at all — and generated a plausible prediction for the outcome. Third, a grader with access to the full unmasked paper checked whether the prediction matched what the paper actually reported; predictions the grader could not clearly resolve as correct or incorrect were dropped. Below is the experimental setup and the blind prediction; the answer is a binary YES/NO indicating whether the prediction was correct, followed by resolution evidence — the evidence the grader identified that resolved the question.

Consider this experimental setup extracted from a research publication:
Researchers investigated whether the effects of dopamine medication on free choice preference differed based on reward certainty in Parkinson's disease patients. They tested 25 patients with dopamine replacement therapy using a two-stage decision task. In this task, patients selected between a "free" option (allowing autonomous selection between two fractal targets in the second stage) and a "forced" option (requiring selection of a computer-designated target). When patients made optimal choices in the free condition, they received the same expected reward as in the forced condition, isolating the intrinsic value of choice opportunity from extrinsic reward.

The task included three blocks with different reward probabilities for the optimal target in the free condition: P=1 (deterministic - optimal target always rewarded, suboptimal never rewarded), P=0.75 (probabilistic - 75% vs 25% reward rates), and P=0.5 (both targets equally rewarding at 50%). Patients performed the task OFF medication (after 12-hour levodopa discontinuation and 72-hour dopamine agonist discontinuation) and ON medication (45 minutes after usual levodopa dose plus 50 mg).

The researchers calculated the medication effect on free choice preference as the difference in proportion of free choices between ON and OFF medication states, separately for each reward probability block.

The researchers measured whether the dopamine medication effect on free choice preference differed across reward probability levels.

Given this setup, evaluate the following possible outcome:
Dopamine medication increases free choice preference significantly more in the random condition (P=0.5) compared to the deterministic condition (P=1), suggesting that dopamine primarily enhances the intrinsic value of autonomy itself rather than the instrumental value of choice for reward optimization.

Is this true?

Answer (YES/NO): NO